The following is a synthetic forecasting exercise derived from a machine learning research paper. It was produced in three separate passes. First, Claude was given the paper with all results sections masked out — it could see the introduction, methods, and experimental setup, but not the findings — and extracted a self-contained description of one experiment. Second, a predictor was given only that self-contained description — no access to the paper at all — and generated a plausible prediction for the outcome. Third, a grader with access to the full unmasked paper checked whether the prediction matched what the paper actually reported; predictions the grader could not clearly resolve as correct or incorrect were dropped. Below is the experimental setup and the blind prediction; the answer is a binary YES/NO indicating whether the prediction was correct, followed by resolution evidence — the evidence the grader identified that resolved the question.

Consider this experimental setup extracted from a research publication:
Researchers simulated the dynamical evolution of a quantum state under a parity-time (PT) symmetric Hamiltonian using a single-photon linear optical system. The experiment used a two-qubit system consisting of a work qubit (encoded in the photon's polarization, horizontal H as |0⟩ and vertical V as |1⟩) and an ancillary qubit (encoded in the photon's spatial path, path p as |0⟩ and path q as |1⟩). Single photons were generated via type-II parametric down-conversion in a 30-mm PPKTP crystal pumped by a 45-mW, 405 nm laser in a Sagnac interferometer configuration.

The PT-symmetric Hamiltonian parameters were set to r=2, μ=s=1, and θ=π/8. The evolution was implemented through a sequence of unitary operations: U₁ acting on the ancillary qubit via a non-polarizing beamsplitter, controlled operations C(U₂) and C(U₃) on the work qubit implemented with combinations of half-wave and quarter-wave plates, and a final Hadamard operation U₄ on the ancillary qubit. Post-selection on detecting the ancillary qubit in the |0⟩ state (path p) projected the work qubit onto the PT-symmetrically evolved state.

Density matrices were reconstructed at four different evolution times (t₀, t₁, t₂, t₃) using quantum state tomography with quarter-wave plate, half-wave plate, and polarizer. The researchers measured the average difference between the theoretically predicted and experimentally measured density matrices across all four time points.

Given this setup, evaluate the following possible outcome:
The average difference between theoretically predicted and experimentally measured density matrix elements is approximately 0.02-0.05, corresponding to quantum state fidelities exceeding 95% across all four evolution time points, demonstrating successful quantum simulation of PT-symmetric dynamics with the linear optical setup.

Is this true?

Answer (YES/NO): NO